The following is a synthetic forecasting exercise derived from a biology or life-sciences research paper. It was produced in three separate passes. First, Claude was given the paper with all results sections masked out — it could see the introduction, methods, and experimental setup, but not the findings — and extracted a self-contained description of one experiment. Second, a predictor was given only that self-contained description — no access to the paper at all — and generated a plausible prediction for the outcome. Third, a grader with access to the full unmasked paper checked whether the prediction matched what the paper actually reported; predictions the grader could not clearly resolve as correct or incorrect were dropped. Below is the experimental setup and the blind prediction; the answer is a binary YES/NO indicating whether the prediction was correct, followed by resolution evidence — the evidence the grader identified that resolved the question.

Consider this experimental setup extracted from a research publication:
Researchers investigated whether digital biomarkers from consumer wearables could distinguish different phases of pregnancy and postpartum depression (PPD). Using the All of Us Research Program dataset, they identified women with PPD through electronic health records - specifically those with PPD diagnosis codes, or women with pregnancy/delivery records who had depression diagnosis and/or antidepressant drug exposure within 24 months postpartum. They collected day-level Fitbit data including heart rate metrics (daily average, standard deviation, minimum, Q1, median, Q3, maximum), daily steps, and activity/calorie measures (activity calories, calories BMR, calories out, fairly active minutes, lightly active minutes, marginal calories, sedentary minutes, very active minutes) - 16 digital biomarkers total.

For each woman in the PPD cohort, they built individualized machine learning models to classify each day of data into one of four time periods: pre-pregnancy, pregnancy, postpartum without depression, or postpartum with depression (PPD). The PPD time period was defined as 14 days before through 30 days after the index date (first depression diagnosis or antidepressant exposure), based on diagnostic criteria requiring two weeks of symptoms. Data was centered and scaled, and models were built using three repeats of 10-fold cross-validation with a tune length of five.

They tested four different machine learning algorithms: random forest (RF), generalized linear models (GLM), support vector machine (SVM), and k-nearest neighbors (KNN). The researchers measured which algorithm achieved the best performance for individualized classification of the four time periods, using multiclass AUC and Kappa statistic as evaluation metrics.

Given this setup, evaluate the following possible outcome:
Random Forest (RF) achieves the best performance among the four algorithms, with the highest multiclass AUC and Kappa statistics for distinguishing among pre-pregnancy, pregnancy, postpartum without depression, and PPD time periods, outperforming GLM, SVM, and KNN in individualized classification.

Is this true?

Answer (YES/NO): YES